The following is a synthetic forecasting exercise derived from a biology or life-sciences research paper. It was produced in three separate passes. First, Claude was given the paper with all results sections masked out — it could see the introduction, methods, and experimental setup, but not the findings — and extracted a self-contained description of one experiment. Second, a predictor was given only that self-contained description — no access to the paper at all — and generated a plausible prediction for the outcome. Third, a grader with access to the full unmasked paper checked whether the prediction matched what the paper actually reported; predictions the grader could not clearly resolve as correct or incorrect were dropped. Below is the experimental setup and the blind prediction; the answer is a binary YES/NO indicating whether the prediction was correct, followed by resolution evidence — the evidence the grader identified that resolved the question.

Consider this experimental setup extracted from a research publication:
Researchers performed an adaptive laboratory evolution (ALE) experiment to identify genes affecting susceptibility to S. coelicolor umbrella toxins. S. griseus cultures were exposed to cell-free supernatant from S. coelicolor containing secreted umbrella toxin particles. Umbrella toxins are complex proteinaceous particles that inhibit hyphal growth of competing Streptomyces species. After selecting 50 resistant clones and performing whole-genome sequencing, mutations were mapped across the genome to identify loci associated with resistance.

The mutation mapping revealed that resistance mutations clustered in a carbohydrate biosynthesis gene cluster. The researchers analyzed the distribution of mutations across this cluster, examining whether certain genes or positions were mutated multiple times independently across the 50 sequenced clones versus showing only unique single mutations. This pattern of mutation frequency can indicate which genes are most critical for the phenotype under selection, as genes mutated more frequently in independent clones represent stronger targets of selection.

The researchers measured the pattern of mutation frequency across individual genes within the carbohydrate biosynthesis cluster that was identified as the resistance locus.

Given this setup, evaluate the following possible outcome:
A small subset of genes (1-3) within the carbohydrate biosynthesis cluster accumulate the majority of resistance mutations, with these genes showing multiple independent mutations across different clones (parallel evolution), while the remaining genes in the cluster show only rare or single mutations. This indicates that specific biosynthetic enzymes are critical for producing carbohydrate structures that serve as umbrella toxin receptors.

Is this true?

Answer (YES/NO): YES